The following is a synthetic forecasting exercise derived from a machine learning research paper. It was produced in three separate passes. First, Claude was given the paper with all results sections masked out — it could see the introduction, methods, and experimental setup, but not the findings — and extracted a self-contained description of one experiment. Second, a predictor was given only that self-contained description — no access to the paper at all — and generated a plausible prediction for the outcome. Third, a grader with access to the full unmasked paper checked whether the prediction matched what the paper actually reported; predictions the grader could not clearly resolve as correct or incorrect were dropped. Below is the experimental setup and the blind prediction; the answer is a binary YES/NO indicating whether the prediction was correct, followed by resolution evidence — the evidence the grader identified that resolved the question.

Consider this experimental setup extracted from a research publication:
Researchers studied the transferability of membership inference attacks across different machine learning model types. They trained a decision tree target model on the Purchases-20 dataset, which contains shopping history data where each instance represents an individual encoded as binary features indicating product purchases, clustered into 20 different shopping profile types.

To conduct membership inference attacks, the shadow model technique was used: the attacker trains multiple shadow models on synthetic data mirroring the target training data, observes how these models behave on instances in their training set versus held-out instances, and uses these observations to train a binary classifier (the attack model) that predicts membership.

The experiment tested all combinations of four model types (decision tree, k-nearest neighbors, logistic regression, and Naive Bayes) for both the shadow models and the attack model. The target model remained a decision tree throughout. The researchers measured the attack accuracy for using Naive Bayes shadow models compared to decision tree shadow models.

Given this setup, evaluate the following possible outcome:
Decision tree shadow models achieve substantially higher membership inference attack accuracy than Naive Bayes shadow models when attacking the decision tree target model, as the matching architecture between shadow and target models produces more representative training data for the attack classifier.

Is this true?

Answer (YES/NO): YES